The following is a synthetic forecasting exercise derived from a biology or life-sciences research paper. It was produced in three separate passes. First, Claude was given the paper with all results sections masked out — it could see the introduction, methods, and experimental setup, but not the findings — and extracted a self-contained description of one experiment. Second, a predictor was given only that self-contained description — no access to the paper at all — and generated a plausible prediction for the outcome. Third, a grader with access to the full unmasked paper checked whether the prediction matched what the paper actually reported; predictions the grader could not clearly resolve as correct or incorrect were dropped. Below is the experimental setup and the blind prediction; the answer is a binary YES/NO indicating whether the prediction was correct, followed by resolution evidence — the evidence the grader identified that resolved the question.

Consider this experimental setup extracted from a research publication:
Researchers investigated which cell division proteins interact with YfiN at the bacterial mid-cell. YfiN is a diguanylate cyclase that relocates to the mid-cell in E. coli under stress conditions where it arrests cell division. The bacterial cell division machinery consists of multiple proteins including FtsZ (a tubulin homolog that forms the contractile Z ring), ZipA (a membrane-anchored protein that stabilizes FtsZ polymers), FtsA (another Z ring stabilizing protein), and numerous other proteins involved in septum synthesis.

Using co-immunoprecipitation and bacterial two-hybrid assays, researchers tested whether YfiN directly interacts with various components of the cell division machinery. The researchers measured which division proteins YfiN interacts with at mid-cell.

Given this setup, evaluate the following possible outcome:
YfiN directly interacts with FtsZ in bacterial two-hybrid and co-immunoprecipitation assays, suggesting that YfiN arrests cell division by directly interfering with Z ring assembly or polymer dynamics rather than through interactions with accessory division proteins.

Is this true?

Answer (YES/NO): NO